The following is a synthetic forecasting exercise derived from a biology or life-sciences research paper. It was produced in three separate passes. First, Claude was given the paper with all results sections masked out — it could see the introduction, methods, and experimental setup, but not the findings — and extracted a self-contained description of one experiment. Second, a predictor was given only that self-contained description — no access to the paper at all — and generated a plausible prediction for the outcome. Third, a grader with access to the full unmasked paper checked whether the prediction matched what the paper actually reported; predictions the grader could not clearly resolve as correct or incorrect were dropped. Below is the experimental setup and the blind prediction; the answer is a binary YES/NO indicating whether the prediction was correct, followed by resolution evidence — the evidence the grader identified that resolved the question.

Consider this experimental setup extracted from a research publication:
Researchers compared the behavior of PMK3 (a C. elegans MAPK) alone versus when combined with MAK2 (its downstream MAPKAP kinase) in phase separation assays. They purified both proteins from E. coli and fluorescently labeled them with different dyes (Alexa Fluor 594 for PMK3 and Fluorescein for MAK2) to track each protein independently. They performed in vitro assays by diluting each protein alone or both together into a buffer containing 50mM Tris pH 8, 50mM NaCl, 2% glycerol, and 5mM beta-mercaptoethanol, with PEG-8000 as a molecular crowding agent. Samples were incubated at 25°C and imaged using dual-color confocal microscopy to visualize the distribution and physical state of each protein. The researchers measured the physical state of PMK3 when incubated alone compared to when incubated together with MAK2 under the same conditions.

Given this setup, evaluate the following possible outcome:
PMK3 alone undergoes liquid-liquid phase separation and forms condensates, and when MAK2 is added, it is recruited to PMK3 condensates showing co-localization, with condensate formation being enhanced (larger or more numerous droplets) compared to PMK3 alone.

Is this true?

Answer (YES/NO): NO